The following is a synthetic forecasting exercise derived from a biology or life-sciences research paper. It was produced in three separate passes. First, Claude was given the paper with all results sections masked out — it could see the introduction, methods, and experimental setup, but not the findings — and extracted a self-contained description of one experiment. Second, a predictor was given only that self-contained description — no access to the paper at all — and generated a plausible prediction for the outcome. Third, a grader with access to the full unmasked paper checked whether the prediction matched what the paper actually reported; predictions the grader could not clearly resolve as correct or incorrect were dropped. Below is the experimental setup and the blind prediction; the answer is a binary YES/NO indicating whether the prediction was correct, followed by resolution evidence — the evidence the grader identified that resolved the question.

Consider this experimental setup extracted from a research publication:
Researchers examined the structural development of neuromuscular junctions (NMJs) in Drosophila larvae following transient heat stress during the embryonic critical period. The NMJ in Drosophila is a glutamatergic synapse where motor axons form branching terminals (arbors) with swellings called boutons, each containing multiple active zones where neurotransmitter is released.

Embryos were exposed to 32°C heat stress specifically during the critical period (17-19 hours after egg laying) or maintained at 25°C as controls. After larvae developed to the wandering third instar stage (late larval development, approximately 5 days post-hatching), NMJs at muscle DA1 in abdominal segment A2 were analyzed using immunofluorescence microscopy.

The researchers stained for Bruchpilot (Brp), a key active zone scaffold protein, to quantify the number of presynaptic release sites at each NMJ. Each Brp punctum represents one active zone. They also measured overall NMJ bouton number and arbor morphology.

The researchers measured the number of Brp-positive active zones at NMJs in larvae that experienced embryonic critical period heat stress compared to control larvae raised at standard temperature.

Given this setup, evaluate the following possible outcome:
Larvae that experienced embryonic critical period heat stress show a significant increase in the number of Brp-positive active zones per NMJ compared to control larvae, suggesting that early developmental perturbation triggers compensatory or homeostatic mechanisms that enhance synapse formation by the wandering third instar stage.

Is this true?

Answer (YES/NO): YES